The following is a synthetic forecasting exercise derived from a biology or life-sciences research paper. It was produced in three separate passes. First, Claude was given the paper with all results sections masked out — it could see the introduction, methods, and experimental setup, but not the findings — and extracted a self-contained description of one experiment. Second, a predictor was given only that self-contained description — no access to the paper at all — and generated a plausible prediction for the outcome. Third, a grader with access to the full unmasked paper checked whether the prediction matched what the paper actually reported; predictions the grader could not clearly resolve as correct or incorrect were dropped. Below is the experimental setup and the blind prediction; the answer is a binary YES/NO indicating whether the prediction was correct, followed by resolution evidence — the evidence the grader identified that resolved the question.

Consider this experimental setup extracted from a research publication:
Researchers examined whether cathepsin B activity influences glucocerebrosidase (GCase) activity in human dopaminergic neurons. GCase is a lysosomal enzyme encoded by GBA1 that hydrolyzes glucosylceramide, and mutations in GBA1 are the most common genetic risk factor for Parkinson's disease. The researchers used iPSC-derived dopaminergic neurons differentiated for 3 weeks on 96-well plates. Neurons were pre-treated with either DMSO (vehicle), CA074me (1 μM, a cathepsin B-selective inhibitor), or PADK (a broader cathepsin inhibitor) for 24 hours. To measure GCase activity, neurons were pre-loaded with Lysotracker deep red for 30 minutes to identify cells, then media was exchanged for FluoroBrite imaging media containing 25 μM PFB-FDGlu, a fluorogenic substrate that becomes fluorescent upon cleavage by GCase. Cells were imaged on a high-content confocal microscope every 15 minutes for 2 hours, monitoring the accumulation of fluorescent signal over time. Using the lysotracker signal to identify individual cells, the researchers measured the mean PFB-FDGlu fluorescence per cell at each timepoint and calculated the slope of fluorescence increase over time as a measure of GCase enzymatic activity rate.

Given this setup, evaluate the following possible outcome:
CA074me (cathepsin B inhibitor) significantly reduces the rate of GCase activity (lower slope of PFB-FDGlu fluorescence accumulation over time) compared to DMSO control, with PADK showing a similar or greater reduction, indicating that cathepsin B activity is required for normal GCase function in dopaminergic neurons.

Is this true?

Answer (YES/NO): YES